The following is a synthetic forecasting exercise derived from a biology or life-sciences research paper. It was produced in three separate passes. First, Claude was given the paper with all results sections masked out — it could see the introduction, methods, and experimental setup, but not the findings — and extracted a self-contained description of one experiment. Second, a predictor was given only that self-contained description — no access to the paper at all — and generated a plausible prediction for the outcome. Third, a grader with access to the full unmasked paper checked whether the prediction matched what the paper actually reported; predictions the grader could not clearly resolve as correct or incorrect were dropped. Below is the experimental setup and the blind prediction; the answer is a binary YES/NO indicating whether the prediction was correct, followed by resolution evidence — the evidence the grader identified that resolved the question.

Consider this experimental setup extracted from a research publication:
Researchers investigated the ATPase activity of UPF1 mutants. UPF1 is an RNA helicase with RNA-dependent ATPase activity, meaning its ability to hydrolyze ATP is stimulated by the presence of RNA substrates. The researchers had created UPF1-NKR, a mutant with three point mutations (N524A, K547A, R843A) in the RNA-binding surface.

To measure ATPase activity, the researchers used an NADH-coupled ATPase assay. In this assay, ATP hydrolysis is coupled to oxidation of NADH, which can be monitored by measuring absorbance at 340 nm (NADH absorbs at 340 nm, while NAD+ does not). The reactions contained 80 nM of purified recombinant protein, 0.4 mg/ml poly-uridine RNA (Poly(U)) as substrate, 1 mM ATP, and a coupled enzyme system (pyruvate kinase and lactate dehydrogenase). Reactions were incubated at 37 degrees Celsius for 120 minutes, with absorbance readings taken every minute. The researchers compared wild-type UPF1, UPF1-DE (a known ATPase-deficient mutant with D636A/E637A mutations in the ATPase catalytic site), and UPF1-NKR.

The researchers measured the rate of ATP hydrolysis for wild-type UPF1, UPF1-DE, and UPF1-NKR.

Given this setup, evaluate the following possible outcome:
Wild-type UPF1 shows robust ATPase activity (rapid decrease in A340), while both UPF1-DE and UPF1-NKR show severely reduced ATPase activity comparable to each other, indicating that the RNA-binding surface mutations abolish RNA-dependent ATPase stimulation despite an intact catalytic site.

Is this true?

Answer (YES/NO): YES